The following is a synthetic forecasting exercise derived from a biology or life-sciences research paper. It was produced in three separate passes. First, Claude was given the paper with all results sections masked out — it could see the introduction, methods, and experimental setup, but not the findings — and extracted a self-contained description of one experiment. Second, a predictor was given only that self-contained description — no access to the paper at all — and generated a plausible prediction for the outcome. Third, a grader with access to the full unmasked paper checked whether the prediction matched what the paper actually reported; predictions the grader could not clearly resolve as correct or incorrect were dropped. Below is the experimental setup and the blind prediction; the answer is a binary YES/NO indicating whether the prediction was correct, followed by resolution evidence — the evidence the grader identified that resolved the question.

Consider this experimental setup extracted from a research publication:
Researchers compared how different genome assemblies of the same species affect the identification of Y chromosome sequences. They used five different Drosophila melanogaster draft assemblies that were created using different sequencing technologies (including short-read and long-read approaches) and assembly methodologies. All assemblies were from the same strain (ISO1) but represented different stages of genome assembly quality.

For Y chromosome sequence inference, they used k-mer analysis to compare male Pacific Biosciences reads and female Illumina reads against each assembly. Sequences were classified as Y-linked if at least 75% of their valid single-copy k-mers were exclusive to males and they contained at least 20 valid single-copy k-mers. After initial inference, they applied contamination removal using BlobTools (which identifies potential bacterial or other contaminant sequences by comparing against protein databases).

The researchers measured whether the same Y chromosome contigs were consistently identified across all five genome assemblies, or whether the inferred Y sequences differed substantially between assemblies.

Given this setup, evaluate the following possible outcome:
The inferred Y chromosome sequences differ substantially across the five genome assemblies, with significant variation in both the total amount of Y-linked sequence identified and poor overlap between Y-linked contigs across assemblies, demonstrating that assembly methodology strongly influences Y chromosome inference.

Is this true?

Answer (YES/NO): YES